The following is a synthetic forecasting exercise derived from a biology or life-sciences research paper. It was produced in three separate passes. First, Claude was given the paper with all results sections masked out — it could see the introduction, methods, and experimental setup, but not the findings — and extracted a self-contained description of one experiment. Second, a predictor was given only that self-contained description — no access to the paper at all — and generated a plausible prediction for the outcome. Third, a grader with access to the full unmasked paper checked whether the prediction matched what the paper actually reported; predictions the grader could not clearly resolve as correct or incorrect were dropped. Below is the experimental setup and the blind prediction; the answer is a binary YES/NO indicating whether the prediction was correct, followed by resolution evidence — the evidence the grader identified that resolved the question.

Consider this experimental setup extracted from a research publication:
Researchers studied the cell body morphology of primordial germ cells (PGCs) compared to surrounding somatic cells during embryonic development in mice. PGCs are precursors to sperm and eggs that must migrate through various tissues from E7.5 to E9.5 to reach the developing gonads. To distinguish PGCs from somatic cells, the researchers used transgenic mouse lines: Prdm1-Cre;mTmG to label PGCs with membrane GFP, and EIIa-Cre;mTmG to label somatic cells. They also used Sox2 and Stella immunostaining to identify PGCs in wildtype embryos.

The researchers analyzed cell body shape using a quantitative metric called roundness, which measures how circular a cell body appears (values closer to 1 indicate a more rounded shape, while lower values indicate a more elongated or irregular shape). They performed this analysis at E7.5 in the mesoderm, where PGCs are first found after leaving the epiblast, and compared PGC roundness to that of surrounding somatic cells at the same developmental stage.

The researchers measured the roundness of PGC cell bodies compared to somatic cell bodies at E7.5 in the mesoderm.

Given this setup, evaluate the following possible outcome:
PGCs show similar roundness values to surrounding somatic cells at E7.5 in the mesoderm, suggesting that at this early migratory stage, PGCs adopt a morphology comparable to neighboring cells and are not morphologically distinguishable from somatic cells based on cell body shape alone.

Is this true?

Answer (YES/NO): YES